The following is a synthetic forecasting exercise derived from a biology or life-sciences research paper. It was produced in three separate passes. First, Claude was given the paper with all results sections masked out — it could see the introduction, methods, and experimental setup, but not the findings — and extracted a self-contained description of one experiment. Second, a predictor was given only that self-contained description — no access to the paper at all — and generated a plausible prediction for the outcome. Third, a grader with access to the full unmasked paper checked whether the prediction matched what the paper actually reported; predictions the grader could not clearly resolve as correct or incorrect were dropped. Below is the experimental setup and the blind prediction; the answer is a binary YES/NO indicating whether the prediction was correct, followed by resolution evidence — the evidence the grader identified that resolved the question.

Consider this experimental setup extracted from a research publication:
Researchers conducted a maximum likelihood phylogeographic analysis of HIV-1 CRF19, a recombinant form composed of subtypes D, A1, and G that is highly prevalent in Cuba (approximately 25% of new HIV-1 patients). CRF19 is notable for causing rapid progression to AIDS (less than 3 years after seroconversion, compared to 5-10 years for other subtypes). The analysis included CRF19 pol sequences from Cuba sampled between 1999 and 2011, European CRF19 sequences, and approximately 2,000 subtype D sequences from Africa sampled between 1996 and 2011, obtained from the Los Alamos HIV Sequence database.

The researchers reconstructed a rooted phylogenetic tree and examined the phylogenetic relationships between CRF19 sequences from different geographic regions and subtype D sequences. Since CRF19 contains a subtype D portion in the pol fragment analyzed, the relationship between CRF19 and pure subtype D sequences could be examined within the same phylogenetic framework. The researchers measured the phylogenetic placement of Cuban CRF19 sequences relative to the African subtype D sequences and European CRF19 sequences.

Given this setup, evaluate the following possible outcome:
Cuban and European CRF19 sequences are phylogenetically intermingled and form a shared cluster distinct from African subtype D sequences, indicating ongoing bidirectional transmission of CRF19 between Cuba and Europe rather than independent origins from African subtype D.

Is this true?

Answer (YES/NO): NO